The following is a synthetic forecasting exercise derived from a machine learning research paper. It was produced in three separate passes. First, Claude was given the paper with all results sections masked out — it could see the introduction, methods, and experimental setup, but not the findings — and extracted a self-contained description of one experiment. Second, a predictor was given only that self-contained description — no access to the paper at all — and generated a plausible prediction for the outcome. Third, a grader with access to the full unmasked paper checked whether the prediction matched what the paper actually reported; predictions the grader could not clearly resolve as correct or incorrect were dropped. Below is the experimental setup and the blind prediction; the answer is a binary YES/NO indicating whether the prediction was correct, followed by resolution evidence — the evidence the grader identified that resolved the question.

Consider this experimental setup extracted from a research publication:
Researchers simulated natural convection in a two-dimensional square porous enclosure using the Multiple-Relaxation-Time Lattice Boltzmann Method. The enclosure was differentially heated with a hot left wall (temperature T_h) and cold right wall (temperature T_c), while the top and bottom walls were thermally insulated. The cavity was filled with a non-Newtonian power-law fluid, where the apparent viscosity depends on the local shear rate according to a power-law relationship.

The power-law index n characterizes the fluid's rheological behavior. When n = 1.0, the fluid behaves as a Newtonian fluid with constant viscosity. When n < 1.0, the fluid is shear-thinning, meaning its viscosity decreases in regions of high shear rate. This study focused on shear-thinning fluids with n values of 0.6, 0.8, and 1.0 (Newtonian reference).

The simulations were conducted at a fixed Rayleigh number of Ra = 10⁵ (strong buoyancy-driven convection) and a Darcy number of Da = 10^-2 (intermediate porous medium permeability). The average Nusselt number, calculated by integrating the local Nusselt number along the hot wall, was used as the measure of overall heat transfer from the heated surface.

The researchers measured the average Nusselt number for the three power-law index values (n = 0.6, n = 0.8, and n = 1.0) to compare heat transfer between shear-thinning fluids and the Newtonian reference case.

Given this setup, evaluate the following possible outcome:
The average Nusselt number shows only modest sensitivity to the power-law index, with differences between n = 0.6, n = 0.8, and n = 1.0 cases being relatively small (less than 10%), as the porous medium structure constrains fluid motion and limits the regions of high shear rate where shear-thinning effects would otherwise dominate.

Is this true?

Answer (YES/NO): NO